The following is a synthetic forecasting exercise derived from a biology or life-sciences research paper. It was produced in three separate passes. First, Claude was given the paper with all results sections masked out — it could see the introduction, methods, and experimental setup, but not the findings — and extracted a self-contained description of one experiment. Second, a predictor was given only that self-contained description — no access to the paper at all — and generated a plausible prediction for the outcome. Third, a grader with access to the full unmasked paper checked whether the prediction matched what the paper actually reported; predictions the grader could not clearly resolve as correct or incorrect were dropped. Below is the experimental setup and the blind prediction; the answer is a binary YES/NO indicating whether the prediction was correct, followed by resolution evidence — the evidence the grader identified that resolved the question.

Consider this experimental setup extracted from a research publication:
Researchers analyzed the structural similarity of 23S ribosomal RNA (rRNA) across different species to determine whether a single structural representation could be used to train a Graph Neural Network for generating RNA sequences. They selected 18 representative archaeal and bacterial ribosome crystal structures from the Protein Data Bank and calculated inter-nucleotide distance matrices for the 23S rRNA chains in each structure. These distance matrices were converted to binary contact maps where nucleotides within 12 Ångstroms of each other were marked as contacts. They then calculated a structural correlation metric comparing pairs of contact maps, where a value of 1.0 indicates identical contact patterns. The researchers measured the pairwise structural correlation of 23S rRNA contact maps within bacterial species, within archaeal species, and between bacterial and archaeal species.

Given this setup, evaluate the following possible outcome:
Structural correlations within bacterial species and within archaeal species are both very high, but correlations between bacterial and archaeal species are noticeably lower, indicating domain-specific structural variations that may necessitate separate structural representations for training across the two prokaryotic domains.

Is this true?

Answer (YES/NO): NO